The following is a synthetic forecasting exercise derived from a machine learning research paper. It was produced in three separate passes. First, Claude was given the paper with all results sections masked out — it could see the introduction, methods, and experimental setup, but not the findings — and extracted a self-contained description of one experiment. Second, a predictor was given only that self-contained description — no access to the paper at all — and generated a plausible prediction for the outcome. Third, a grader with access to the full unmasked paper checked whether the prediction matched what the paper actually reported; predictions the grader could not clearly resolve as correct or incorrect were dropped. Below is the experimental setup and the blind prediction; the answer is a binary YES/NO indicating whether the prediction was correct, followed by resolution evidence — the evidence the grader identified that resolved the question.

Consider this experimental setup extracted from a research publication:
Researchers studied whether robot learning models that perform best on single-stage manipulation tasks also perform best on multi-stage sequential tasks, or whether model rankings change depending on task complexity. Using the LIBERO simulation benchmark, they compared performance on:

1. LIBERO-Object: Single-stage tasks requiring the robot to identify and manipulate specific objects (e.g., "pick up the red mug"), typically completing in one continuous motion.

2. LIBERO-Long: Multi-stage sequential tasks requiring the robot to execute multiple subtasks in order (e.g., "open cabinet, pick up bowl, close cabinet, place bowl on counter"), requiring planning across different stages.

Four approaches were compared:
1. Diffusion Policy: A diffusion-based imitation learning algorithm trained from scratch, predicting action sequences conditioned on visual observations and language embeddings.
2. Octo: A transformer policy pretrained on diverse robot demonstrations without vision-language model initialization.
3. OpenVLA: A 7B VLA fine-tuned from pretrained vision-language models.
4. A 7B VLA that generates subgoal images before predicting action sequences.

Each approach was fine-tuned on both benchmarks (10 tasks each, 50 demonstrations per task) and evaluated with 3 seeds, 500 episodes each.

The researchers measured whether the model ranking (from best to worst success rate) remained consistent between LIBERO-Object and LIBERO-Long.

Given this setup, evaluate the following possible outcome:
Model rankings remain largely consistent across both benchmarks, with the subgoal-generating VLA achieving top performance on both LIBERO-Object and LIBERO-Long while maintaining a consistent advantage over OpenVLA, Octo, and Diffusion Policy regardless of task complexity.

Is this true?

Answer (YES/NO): NO